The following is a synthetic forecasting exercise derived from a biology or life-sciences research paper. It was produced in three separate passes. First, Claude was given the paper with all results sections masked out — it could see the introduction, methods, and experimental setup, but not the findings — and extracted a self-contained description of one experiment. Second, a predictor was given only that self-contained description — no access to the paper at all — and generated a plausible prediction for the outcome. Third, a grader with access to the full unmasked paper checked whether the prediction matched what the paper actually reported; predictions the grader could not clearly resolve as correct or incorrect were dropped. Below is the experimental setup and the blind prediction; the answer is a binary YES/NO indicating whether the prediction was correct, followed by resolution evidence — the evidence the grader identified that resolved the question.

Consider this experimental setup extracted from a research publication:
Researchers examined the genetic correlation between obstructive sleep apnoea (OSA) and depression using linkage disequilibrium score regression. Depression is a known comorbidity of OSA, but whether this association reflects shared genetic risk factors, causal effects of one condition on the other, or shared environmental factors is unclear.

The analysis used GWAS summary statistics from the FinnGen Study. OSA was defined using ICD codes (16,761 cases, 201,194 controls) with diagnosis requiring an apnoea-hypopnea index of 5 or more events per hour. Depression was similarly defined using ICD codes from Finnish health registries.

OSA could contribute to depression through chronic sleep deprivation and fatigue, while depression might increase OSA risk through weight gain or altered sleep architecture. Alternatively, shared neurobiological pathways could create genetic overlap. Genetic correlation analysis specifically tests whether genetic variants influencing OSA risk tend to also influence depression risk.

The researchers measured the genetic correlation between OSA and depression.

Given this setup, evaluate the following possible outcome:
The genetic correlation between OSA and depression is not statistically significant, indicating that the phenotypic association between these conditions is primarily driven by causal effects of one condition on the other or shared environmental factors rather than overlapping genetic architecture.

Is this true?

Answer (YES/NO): NO